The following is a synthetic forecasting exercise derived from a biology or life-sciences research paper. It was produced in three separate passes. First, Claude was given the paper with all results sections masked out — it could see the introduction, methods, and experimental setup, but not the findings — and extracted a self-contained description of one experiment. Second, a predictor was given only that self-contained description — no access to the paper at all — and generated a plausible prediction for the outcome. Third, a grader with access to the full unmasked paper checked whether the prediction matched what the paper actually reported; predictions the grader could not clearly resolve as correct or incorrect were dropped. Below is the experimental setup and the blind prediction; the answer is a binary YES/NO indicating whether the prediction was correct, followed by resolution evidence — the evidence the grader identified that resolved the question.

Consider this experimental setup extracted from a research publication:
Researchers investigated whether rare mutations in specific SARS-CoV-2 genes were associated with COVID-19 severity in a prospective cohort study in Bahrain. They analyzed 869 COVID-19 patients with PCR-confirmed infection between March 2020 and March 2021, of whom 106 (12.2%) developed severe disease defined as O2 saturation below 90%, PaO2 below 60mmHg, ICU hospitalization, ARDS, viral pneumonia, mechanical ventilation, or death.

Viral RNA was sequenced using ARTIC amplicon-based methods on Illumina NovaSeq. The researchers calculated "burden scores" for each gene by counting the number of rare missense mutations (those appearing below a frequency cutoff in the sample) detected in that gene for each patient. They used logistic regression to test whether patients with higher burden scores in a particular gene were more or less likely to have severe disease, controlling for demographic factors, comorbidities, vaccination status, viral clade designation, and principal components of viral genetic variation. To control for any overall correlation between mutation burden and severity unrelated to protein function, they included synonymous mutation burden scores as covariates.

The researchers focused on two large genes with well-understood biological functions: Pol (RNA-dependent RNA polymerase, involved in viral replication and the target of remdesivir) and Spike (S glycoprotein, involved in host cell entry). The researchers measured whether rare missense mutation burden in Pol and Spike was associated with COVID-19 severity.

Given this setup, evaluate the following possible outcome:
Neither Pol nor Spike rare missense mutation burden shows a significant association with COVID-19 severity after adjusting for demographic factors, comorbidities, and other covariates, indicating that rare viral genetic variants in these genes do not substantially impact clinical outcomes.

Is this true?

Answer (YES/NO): NO